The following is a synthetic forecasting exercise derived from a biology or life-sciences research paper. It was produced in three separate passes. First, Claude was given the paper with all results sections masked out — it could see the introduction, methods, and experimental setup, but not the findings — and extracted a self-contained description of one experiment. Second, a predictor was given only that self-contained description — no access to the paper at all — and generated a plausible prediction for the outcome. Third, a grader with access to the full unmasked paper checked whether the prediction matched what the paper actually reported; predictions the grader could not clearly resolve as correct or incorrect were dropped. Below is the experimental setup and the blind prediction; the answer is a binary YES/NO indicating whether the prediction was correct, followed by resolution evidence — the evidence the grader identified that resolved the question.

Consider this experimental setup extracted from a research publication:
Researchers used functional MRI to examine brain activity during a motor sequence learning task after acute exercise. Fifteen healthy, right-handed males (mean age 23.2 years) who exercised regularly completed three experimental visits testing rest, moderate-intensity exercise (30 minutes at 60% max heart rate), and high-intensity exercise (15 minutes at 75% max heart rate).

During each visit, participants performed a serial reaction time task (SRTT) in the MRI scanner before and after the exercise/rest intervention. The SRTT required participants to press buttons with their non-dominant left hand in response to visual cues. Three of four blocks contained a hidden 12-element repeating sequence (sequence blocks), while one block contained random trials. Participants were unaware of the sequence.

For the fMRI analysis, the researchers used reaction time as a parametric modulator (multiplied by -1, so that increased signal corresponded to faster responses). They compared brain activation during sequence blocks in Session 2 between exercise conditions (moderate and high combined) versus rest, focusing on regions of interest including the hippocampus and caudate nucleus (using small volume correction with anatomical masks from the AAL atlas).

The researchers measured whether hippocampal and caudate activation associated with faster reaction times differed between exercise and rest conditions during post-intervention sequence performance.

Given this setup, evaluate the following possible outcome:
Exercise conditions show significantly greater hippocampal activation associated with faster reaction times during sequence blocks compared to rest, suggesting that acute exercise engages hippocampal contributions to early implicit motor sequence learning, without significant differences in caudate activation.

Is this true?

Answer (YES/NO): NO